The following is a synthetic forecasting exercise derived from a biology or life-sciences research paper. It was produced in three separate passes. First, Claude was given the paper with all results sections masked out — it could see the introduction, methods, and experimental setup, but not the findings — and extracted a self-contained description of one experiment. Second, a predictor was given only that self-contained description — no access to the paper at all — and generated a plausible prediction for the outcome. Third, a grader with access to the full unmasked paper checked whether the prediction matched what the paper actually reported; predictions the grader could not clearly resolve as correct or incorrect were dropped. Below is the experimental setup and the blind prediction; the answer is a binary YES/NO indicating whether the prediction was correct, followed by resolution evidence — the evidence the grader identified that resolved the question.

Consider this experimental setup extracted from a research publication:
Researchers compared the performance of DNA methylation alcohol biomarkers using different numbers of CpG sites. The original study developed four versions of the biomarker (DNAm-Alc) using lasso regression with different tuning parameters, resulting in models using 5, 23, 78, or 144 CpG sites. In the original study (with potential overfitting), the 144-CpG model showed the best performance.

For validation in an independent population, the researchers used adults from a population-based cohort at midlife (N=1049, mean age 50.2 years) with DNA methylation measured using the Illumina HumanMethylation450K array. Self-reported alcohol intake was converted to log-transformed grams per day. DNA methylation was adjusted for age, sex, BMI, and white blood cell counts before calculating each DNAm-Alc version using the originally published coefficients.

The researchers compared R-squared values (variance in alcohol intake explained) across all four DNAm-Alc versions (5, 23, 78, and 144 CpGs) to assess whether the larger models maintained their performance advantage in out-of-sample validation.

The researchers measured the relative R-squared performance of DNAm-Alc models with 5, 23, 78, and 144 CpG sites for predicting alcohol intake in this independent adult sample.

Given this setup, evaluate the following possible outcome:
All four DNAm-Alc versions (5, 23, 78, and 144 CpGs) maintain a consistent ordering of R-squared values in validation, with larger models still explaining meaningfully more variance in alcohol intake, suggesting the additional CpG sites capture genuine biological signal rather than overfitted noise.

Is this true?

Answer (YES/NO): YES